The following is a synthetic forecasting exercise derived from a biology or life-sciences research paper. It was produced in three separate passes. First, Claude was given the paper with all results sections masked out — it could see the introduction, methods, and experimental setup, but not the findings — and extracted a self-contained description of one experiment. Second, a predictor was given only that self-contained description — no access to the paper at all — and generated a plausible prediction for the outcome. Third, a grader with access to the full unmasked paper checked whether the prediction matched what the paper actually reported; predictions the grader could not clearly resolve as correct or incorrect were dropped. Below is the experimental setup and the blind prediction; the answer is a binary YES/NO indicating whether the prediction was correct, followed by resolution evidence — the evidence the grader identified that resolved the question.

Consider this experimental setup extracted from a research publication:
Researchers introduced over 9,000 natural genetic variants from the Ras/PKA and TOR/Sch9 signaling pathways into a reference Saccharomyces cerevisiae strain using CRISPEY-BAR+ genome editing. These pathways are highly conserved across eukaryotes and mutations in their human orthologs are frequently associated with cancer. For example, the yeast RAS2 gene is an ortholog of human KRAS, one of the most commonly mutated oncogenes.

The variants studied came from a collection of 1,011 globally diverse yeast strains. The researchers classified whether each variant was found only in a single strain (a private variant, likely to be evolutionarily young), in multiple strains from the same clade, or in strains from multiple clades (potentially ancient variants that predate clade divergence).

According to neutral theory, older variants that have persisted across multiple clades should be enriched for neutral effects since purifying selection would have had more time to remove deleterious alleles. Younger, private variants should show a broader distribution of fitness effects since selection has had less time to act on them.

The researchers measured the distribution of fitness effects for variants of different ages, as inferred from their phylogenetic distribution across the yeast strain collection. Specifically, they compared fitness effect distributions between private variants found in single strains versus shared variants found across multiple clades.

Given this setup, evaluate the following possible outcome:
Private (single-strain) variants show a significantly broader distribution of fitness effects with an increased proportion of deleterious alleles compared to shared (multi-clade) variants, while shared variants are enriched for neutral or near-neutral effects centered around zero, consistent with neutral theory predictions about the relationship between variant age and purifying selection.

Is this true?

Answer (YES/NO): YES